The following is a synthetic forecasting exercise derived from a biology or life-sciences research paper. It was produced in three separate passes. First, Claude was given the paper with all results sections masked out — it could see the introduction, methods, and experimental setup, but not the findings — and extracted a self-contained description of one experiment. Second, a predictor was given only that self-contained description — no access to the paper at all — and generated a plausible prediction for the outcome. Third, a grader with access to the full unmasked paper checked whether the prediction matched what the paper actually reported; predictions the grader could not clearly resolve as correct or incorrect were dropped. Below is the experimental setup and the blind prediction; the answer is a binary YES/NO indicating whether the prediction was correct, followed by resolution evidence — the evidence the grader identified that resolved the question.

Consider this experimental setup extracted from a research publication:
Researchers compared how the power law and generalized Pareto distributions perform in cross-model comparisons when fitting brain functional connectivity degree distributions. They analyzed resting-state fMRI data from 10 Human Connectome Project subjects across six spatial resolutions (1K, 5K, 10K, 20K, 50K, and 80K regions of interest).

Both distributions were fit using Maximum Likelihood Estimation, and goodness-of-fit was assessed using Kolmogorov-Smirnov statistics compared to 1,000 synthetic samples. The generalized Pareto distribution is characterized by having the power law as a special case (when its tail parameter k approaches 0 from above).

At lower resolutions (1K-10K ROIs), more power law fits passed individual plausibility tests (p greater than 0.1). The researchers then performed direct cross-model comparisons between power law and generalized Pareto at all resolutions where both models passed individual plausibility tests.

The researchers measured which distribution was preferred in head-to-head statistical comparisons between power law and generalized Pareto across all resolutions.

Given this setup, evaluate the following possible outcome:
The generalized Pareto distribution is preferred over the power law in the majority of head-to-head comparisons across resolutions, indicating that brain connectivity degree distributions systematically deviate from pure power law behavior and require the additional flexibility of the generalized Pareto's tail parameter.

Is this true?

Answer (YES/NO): YES